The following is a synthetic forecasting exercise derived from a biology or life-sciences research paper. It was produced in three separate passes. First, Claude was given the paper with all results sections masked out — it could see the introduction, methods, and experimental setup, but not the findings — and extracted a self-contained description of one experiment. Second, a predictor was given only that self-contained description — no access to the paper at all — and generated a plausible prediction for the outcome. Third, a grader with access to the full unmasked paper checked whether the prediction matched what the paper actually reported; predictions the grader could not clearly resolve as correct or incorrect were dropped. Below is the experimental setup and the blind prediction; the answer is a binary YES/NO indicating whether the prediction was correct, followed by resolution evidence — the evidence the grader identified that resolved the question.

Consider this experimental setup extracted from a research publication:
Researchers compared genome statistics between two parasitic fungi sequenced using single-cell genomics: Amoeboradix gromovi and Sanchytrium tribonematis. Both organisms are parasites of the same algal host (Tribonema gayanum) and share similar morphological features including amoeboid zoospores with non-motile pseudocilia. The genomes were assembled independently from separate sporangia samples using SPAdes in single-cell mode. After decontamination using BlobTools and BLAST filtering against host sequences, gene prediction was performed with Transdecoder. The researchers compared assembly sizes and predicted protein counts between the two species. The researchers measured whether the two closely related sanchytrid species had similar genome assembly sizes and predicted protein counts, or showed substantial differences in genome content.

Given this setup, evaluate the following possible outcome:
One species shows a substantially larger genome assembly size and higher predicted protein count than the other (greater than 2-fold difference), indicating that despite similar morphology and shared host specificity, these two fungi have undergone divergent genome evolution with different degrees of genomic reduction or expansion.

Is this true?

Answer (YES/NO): NO